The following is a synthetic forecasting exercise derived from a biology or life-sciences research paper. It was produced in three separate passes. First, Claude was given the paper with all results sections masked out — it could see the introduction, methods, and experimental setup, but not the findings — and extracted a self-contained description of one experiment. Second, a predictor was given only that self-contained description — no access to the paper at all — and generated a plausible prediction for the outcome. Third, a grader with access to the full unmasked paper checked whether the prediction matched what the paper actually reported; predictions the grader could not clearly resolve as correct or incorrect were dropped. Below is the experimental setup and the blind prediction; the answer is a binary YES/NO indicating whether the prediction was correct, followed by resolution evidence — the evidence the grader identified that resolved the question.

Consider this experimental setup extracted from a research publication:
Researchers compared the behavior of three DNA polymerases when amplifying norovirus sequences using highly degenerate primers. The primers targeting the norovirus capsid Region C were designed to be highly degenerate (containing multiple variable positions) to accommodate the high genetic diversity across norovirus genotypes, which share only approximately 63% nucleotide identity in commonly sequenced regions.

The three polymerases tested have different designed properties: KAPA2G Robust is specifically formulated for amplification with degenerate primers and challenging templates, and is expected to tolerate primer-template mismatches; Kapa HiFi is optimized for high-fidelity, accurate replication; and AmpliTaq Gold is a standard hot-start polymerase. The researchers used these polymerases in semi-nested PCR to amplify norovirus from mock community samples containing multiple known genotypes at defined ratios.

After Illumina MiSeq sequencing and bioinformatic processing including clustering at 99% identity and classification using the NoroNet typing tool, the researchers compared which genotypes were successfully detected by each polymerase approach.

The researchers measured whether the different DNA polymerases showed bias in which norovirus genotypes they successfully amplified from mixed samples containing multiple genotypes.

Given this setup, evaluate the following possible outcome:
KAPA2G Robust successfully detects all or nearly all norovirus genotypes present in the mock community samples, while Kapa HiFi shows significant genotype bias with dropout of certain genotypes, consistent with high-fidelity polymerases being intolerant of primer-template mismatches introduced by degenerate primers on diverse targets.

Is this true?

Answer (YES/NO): NO